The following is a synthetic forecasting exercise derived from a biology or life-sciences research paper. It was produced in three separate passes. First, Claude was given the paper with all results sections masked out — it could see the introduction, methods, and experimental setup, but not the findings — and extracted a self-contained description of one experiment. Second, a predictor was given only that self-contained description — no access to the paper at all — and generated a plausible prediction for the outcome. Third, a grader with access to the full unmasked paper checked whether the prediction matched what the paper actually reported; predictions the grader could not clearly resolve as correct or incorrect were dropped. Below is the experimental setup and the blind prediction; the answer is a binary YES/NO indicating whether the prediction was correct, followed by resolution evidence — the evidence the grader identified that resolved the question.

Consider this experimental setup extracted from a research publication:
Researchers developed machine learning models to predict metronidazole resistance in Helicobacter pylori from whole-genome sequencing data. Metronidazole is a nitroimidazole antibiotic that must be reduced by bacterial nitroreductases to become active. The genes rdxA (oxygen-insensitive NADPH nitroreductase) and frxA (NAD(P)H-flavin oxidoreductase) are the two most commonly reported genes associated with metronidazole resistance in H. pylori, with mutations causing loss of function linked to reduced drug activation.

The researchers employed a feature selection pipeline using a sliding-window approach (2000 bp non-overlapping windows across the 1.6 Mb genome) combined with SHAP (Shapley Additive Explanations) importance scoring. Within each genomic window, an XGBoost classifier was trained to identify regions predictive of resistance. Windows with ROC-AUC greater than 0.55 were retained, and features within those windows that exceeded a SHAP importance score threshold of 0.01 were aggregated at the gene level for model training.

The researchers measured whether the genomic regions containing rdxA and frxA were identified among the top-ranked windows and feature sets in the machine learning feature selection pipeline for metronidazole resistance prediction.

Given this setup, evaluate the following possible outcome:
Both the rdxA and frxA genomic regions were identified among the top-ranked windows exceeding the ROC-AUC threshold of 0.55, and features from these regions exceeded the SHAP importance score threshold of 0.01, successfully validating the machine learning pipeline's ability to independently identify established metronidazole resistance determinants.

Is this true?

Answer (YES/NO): NO